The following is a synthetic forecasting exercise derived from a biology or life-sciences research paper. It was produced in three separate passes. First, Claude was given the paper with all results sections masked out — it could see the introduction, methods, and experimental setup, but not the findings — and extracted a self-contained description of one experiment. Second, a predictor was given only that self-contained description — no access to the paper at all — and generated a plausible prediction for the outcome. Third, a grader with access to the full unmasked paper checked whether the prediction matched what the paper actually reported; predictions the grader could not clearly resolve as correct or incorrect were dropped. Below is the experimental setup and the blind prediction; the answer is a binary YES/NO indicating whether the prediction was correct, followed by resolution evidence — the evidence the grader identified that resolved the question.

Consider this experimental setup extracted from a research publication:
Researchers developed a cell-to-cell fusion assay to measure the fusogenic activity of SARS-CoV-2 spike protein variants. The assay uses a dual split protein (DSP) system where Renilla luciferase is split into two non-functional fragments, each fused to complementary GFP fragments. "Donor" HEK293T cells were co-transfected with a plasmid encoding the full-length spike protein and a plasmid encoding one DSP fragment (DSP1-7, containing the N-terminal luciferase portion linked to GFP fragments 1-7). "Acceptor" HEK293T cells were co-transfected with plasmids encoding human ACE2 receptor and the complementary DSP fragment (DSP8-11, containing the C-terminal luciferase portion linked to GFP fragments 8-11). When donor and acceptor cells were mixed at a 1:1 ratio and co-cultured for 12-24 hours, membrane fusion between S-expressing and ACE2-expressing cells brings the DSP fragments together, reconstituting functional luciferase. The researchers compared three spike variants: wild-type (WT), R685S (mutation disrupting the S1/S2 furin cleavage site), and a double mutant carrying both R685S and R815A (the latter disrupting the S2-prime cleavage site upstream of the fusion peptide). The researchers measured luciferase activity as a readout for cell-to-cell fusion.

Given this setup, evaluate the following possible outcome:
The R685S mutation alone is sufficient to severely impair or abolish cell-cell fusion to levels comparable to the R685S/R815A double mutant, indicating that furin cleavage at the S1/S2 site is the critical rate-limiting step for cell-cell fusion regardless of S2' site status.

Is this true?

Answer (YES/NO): NO